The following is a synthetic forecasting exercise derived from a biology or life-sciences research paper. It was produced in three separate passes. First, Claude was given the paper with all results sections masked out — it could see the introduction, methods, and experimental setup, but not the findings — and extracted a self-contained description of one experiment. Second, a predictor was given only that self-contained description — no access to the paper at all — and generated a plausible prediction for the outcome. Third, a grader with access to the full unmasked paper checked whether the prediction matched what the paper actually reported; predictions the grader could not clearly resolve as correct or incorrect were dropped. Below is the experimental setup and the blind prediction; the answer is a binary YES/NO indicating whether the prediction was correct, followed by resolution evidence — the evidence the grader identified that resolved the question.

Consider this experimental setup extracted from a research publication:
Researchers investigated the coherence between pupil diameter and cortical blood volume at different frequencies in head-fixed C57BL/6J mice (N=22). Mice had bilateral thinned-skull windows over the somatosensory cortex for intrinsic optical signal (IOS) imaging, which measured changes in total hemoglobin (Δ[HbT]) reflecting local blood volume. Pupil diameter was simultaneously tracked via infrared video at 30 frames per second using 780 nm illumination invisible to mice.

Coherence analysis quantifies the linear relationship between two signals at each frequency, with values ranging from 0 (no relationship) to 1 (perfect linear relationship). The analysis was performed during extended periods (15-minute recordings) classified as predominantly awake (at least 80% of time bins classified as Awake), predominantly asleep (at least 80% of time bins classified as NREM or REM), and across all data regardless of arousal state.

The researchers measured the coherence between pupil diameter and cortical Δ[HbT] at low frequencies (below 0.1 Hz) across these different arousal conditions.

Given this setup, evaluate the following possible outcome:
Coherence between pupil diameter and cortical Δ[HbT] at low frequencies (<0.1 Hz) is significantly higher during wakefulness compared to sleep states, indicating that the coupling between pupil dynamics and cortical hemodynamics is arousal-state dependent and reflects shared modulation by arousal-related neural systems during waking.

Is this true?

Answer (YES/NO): NO